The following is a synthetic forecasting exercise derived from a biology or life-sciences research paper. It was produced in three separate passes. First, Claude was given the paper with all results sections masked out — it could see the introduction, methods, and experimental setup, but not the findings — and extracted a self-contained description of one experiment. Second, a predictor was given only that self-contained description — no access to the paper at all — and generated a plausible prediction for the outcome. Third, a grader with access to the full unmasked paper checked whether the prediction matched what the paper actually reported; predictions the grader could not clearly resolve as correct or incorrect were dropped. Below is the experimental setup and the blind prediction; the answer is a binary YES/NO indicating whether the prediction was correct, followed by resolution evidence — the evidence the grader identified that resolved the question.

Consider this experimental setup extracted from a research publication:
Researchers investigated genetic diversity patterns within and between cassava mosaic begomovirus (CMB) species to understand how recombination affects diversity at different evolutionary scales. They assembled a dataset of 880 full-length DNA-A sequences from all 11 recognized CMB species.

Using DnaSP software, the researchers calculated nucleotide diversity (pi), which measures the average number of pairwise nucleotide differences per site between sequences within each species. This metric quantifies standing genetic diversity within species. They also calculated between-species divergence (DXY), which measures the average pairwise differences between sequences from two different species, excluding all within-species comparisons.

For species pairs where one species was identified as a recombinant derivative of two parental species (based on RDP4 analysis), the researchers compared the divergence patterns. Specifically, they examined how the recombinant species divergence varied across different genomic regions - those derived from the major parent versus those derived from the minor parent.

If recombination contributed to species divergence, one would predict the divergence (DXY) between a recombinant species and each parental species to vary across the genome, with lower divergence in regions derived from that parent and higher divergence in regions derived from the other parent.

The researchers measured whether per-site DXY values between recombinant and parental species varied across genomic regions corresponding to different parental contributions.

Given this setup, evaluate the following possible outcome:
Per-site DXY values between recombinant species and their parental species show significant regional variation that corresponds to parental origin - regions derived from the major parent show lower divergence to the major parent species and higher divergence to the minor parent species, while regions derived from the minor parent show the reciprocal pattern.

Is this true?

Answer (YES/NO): YES